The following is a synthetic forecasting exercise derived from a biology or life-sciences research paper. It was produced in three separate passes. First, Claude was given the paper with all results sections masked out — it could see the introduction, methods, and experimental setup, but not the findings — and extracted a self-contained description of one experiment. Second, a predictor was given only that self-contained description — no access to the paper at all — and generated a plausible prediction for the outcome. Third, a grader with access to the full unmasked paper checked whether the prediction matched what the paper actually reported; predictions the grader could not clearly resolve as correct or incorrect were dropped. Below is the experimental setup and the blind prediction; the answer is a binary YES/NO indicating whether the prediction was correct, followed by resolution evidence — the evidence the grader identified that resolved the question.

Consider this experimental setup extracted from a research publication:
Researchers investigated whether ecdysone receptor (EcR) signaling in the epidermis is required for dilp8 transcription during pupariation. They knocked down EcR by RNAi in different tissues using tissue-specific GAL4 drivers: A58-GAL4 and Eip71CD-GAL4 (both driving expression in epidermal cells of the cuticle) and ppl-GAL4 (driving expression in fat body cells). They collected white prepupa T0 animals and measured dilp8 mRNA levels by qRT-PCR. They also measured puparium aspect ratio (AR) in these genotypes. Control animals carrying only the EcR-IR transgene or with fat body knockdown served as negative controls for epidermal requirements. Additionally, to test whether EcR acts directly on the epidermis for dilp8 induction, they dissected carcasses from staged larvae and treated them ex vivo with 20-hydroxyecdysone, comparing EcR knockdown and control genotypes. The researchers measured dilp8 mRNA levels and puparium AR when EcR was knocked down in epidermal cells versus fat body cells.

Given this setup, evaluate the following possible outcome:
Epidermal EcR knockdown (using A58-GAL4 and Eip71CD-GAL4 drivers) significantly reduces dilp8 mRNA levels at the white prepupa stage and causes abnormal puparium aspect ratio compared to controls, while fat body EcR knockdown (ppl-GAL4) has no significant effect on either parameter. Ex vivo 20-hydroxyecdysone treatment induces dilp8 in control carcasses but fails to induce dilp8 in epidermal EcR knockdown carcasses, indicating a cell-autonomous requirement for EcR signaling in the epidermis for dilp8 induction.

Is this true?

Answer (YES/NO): YES